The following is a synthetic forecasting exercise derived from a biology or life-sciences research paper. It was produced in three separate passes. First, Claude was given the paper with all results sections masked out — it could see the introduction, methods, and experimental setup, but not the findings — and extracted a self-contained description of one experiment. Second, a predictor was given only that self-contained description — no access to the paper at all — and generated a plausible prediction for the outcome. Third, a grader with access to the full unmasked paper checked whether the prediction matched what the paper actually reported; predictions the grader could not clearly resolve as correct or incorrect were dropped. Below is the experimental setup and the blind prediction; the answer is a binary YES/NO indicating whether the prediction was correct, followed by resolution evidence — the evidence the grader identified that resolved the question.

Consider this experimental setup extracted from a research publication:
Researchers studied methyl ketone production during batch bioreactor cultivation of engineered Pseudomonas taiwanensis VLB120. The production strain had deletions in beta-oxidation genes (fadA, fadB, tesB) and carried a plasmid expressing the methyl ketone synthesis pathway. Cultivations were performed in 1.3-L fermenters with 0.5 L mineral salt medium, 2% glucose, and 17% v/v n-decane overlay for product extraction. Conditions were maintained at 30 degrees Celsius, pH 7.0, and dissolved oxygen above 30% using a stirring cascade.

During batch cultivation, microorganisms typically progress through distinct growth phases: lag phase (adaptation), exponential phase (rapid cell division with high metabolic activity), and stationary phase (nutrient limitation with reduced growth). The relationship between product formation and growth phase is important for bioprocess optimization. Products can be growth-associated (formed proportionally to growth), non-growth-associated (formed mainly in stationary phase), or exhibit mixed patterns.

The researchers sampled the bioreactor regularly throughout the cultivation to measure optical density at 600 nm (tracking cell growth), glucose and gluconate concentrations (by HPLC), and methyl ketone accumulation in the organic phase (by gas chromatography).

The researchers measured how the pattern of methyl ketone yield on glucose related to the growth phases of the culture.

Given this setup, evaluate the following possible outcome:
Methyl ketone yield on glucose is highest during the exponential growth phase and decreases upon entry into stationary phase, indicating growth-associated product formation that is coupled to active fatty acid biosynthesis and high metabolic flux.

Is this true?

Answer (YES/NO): NO